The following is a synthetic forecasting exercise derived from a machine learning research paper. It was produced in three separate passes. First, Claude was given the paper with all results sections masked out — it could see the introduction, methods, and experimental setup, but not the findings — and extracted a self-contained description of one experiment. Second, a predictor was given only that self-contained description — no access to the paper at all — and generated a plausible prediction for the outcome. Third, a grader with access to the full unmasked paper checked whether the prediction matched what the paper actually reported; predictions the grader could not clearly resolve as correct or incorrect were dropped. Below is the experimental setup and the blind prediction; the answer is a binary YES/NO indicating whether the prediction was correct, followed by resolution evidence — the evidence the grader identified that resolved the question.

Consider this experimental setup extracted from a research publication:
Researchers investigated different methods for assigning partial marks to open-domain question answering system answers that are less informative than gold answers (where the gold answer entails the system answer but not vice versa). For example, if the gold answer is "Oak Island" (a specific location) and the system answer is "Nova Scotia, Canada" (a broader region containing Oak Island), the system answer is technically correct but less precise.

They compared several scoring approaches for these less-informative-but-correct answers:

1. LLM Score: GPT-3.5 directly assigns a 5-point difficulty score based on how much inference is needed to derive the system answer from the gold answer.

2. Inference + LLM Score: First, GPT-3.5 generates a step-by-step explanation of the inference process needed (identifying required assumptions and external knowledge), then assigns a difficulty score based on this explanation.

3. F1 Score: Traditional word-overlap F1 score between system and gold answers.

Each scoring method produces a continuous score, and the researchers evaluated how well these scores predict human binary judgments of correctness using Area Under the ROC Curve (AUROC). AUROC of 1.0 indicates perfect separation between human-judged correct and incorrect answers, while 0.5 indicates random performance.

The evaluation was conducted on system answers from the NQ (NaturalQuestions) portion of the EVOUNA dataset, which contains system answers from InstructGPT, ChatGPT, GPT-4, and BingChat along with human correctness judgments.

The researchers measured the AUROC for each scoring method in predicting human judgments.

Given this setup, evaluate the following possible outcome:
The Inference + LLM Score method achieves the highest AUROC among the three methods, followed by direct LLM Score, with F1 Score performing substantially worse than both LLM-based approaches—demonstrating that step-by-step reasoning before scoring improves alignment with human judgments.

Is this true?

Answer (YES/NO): YES